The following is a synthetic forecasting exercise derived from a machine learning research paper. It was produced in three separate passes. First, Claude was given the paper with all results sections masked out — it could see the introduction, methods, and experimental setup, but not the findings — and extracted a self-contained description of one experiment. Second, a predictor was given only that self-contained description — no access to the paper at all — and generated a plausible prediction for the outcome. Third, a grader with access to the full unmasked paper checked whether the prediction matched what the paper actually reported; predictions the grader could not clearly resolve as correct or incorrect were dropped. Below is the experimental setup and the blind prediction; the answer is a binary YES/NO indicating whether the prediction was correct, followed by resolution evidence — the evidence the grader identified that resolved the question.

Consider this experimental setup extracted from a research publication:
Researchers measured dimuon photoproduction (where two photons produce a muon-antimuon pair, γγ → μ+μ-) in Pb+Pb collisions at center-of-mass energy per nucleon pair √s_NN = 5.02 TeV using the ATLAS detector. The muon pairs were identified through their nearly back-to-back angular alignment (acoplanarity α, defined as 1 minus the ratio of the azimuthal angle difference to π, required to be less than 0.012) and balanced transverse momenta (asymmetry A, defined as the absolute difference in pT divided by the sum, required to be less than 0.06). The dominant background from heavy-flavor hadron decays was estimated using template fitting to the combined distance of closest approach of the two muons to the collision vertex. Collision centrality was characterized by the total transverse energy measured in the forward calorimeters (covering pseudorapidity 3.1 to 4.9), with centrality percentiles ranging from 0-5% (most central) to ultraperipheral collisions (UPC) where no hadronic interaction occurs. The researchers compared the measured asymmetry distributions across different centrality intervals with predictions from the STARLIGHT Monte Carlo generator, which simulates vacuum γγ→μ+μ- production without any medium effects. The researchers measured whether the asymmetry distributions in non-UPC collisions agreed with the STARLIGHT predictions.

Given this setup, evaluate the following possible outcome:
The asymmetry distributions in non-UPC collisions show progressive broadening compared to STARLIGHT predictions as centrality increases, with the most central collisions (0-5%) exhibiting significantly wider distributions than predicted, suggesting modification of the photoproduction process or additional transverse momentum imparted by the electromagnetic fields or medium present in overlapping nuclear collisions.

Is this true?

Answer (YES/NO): NO